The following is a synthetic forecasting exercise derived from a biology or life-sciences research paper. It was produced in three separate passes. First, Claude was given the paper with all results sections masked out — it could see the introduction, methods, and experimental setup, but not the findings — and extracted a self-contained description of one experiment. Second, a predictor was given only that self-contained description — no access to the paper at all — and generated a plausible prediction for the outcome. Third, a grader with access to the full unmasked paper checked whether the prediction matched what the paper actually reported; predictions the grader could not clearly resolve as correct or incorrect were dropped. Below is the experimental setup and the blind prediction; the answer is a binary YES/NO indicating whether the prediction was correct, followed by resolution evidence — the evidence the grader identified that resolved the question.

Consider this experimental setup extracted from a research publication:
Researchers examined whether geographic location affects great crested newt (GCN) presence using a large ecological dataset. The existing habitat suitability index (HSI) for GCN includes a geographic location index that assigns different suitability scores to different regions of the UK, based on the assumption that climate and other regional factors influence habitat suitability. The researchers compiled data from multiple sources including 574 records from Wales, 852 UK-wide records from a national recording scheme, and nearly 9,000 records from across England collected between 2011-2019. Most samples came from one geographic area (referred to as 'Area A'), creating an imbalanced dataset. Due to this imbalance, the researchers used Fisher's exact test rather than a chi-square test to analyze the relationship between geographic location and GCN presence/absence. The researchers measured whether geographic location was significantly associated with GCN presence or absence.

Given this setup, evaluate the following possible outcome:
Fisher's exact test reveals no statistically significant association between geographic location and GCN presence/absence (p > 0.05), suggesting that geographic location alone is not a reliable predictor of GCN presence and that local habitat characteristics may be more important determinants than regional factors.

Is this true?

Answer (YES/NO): YES